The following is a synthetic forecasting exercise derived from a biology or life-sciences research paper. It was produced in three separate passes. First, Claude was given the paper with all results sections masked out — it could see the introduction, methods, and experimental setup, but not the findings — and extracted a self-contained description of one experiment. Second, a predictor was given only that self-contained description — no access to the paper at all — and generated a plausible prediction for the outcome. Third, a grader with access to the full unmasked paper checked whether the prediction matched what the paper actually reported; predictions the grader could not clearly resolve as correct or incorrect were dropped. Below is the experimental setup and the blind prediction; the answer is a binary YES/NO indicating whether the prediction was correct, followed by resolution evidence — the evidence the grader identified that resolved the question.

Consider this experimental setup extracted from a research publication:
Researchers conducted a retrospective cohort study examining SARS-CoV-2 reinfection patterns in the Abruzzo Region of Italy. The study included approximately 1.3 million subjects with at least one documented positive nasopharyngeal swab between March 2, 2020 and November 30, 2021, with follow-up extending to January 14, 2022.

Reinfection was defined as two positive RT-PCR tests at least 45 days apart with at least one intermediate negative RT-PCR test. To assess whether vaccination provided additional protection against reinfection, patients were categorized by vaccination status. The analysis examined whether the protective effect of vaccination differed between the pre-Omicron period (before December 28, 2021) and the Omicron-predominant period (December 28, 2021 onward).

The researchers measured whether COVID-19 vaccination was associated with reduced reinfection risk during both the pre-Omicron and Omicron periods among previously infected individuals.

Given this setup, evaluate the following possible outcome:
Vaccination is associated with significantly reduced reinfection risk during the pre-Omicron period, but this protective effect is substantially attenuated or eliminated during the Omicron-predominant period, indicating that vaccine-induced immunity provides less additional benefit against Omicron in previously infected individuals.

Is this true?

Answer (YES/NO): YES